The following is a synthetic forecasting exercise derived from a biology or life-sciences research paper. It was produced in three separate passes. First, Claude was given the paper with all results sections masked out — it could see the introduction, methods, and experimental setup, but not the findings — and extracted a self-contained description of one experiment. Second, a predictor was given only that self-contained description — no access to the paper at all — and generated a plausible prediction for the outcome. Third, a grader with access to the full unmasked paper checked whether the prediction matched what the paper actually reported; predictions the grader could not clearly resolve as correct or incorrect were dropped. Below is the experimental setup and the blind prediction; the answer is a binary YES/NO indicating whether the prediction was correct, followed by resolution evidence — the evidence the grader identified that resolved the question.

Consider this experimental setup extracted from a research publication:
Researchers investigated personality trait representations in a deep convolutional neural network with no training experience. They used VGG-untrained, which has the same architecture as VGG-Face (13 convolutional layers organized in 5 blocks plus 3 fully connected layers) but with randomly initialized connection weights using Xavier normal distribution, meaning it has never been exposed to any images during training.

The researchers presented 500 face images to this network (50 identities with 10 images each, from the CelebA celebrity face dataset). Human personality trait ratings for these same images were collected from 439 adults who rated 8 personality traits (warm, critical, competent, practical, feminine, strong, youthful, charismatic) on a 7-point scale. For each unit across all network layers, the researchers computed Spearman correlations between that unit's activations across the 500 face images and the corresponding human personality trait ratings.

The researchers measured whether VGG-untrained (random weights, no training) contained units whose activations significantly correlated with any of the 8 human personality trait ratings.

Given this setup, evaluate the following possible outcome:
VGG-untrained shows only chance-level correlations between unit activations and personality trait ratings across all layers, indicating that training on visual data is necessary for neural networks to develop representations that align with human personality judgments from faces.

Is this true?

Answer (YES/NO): NO